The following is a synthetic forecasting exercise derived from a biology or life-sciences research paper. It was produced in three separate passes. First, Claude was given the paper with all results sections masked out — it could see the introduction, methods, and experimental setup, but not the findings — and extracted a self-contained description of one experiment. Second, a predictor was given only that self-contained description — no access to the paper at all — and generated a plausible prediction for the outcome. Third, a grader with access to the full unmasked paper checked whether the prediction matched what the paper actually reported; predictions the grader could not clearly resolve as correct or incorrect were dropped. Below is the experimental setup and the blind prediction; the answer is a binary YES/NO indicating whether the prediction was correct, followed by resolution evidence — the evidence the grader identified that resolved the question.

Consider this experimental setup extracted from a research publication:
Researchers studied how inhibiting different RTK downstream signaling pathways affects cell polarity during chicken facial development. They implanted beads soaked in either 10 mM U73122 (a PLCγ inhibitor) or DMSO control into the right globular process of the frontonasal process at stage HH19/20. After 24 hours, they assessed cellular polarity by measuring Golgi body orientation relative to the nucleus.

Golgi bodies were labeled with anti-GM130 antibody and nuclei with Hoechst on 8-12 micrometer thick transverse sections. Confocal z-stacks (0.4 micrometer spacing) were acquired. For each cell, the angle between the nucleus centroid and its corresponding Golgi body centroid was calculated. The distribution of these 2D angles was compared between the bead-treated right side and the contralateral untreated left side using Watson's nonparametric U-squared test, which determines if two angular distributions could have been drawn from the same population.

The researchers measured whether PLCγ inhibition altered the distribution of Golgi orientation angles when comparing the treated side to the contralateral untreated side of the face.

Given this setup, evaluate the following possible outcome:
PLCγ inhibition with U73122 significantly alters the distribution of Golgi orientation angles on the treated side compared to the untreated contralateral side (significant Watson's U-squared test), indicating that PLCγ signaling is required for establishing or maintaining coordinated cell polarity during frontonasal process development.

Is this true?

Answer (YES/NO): NO